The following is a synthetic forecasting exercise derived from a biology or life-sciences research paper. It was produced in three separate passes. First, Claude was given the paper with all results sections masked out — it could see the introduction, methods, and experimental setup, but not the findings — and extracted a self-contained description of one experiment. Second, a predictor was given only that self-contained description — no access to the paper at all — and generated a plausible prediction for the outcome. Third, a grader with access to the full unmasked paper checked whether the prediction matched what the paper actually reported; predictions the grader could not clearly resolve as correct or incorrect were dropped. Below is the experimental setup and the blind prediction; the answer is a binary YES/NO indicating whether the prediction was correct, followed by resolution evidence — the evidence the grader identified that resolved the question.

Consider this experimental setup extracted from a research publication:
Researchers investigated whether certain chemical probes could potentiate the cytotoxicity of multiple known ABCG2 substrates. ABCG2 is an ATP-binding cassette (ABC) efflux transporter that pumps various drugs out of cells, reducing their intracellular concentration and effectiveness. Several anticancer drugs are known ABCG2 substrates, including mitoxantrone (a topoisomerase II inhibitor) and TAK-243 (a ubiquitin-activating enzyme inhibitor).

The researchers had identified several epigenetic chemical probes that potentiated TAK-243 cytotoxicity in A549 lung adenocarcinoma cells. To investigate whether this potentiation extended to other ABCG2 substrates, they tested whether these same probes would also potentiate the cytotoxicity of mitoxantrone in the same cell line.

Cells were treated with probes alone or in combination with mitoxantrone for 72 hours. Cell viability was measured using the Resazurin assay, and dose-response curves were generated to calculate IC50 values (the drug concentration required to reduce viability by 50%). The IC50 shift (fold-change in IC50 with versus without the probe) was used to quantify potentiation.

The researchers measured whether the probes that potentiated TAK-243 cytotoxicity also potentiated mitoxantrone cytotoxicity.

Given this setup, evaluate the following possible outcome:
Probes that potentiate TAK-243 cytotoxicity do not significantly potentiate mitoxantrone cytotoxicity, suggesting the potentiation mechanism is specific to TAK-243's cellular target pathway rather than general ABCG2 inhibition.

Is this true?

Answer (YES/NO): NO